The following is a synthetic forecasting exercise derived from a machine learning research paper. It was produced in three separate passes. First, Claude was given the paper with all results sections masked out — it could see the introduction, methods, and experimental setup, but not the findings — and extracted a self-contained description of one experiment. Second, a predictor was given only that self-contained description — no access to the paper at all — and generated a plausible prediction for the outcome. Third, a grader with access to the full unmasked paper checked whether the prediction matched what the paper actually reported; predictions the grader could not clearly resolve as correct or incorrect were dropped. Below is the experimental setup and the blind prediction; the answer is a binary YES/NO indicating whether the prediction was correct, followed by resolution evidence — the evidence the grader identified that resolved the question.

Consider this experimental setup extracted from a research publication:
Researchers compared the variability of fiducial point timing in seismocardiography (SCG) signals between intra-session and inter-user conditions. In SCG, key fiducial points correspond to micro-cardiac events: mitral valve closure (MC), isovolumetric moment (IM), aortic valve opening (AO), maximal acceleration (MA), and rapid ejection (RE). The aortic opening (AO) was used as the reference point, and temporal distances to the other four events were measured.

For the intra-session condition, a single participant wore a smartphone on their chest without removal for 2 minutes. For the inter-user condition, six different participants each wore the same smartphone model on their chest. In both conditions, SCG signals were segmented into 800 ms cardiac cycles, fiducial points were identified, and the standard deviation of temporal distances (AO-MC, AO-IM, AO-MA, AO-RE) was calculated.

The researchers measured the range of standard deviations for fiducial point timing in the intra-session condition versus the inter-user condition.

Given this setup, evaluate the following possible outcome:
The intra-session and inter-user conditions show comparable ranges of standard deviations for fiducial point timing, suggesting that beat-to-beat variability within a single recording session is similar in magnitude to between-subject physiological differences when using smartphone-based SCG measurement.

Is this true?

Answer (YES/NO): NO